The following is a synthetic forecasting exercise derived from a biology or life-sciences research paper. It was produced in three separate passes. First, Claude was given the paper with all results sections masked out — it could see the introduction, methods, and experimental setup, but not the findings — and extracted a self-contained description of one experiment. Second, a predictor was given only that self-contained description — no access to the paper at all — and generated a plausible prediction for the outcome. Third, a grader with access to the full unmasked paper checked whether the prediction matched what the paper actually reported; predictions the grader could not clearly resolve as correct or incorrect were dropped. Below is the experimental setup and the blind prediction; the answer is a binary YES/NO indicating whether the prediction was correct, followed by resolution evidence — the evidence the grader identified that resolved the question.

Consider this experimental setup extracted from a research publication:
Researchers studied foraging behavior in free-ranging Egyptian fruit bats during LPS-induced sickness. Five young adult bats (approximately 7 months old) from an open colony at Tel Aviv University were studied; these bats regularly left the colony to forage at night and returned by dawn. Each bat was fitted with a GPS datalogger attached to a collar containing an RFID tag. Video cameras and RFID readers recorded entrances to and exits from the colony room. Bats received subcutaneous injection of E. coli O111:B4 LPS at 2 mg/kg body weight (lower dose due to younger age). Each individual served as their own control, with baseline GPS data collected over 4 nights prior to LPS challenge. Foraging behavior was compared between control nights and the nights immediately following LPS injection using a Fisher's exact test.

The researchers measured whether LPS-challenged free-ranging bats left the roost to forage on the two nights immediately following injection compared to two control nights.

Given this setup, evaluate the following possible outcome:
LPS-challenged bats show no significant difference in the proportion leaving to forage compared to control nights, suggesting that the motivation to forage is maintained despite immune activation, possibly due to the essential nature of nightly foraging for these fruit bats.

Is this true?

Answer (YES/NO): NO